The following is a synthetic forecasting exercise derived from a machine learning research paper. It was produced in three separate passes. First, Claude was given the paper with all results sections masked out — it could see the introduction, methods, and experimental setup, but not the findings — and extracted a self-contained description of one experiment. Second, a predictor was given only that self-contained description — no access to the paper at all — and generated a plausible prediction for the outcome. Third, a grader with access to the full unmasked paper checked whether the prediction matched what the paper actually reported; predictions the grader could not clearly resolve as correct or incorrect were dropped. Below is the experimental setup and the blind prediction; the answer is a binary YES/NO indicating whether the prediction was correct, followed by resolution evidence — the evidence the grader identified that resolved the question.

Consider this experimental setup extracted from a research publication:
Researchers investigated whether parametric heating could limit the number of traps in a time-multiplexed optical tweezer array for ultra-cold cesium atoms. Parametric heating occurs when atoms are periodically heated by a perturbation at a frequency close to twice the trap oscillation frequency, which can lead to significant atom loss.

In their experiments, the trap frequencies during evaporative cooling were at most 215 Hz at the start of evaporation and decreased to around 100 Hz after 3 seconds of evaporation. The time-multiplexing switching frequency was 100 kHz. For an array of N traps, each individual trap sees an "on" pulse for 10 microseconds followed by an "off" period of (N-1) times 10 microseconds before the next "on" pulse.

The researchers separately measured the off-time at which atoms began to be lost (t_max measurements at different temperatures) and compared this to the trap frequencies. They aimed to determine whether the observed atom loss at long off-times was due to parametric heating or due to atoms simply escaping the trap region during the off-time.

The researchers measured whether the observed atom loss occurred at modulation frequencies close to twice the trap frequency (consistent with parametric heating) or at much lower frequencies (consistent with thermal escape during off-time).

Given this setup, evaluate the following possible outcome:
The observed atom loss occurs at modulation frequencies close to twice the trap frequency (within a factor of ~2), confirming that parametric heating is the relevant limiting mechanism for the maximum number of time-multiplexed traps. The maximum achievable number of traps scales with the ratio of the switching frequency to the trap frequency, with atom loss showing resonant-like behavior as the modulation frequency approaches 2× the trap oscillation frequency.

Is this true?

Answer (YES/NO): NO